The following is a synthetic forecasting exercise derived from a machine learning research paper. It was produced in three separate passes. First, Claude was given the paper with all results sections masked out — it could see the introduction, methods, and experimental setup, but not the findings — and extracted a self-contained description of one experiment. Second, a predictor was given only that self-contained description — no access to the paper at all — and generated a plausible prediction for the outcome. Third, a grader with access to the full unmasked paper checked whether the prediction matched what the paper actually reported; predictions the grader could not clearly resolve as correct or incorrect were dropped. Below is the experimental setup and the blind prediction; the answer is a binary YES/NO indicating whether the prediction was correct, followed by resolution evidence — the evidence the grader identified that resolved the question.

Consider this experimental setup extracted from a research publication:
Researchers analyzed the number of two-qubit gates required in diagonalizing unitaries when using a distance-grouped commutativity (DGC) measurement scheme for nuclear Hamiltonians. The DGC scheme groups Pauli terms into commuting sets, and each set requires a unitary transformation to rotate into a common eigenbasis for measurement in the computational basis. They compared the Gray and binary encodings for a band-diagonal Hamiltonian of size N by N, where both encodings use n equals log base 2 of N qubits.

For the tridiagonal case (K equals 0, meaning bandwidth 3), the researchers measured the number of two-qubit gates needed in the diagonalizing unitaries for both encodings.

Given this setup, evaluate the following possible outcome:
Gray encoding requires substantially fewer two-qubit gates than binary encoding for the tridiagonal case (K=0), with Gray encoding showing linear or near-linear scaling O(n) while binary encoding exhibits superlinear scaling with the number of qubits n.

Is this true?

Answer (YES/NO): NO